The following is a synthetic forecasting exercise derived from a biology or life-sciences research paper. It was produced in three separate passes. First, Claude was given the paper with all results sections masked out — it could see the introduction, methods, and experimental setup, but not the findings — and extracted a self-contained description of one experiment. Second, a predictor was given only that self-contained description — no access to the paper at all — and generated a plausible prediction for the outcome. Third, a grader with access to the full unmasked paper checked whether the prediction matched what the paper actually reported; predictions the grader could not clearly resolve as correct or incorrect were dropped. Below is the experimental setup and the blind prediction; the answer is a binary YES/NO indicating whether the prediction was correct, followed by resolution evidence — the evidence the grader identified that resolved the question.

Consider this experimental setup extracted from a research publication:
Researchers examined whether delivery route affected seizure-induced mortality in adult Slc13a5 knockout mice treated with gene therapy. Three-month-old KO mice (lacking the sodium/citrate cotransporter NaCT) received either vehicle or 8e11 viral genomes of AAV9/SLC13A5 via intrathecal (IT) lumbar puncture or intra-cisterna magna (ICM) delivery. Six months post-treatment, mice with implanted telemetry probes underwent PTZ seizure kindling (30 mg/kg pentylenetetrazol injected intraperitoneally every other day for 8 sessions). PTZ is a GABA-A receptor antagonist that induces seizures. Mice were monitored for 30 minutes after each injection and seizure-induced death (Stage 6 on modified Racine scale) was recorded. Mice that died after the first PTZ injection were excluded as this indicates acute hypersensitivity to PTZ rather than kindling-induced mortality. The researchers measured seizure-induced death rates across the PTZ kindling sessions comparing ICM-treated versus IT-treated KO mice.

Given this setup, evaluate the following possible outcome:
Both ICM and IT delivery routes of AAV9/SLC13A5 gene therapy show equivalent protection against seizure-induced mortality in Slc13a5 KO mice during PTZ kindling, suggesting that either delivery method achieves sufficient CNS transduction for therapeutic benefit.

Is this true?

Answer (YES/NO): YES